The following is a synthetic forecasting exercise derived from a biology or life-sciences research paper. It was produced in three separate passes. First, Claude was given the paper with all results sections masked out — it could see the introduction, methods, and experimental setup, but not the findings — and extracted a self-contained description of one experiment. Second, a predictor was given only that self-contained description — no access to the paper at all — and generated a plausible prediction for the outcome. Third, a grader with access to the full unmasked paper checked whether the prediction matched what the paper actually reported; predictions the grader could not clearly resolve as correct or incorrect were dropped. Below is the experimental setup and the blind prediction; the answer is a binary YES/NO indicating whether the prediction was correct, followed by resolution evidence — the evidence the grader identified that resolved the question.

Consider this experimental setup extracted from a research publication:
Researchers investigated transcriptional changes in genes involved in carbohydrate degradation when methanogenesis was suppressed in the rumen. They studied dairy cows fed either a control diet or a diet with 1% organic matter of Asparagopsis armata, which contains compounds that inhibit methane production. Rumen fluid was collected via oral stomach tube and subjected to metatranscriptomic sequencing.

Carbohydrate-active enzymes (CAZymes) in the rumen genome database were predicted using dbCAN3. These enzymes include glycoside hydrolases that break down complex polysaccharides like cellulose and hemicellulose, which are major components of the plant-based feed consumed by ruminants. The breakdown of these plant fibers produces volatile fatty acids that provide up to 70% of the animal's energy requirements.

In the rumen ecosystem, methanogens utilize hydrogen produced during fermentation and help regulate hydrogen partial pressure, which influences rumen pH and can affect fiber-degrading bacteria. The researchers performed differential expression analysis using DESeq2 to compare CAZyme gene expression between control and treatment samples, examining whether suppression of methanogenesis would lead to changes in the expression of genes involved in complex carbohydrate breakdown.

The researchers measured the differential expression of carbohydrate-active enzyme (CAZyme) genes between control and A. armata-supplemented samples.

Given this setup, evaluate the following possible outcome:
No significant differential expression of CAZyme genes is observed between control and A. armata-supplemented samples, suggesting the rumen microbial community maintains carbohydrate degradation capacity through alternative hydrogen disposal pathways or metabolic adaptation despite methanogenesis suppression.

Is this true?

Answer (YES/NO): NO